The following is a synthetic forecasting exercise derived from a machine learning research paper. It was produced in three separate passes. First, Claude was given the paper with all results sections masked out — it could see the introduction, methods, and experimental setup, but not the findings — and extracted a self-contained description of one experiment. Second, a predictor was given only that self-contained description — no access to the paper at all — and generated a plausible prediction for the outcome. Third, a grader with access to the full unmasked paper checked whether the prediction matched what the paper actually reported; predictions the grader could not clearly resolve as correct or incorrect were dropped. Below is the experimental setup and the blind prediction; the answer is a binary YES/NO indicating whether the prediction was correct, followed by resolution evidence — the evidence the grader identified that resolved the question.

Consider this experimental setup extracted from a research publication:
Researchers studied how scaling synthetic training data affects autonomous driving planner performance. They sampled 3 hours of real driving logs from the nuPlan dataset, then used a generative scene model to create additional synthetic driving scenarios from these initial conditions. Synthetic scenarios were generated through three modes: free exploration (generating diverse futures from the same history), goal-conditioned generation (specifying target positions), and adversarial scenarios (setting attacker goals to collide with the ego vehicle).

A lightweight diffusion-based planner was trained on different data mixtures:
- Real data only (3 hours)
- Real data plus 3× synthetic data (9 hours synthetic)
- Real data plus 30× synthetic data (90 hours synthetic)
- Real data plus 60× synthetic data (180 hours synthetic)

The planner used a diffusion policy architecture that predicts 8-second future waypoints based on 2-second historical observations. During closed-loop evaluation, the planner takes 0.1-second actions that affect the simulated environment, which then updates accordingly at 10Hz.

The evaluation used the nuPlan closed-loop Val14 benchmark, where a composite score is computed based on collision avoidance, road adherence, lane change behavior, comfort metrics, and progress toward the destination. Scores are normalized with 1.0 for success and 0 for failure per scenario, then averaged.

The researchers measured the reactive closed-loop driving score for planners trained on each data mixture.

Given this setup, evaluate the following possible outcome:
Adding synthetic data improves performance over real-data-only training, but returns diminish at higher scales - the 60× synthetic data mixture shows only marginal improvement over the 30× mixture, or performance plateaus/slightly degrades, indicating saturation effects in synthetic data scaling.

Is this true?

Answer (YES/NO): YES